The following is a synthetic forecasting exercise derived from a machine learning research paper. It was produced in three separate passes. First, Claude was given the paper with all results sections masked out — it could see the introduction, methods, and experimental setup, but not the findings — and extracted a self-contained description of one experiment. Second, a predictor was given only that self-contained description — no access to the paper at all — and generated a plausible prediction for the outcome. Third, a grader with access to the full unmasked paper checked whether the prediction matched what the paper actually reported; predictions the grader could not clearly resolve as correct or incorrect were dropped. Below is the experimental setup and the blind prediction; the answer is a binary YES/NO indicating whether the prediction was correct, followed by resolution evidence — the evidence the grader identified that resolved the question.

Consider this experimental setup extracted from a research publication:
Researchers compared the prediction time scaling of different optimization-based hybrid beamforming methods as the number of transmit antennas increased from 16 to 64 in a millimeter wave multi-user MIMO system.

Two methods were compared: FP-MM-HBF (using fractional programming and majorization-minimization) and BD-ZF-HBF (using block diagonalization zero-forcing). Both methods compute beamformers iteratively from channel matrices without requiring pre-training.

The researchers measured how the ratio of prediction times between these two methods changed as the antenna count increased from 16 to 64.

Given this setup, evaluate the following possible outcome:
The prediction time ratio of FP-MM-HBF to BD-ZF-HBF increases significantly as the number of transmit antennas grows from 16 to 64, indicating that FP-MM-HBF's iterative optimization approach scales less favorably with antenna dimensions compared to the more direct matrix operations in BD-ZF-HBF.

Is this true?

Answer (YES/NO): YES